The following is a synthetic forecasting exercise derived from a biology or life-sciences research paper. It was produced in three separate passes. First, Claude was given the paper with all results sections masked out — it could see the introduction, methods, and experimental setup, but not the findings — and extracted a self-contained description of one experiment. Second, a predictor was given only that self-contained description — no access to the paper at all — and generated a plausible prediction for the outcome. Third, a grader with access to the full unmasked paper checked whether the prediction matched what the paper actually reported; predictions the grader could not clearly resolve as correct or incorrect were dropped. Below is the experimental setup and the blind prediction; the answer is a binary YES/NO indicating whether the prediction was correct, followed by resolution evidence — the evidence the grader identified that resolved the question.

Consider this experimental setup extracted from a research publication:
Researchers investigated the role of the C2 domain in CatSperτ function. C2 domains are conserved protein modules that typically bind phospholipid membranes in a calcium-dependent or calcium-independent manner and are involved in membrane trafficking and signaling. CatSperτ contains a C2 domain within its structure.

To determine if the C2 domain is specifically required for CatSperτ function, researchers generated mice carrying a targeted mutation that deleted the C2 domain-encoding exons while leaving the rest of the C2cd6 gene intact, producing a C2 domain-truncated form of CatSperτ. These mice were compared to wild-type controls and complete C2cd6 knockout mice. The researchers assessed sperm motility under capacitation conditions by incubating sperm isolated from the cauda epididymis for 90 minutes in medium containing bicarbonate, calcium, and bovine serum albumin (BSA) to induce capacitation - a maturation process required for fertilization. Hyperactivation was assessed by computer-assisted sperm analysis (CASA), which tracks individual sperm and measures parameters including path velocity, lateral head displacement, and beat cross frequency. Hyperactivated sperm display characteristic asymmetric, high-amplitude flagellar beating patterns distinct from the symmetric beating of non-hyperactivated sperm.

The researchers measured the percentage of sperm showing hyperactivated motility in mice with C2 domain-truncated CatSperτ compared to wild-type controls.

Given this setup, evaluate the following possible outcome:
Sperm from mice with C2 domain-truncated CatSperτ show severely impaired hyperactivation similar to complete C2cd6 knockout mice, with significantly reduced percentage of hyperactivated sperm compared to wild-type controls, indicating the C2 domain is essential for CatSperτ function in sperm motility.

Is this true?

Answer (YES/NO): YES